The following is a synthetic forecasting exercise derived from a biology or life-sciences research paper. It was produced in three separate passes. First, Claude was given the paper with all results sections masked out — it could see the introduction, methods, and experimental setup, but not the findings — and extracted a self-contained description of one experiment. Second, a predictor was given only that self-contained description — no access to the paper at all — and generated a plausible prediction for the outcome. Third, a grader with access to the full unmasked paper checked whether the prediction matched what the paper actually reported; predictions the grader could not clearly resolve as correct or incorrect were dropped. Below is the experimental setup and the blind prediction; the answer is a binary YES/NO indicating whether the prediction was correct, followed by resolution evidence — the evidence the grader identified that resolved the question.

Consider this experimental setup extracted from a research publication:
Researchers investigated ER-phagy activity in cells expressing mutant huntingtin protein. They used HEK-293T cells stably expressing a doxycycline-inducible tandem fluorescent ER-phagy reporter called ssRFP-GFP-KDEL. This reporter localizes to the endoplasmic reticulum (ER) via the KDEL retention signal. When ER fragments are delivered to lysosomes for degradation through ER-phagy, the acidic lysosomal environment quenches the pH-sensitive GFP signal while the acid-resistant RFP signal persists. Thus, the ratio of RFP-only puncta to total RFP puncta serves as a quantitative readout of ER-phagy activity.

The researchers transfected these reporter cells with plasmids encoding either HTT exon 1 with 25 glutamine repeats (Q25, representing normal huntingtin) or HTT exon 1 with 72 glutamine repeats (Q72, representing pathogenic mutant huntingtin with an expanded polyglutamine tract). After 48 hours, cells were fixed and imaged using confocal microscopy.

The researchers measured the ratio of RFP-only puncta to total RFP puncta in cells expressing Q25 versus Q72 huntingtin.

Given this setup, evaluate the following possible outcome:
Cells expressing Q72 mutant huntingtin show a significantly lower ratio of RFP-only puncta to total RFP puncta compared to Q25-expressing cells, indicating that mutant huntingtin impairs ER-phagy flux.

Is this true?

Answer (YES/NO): NO